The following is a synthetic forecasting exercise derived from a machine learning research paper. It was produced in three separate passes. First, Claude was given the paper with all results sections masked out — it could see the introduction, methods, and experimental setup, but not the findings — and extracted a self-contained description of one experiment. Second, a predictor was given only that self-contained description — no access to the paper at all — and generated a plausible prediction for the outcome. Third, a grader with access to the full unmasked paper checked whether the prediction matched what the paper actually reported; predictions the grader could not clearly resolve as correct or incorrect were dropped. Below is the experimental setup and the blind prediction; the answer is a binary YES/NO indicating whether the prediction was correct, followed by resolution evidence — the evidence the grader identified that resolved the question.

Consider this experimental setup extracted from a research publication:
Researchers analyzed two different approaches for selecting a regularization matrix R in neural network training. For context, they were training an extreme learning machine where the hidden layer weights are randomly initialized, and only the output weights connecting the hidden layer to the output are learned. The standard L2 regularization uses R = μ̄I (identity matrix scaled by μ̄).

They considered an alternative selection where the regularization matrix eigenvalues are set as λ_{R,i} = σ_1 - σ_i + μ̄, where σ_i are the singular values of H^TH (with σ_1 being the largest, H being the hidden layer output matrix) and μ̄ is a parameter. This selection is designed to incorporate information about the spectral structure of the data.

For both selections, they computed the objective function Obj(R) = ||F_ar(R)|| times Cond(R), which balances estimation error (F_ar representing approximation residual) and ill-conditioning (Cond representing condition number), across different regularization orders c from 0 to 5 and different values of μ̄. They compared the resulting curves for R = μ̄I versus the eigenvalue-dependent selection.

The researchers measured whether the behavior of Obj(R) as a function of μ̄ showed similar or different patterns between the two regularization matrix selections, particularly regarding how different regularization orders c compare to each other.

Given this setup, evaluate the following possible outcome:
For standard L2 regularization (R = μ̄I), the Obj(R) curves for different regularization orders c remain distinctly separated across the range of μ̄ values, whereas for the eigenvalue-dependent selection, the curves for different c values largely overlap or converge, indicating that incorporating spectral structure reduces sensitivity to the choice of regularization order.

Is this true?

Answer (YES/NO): NO